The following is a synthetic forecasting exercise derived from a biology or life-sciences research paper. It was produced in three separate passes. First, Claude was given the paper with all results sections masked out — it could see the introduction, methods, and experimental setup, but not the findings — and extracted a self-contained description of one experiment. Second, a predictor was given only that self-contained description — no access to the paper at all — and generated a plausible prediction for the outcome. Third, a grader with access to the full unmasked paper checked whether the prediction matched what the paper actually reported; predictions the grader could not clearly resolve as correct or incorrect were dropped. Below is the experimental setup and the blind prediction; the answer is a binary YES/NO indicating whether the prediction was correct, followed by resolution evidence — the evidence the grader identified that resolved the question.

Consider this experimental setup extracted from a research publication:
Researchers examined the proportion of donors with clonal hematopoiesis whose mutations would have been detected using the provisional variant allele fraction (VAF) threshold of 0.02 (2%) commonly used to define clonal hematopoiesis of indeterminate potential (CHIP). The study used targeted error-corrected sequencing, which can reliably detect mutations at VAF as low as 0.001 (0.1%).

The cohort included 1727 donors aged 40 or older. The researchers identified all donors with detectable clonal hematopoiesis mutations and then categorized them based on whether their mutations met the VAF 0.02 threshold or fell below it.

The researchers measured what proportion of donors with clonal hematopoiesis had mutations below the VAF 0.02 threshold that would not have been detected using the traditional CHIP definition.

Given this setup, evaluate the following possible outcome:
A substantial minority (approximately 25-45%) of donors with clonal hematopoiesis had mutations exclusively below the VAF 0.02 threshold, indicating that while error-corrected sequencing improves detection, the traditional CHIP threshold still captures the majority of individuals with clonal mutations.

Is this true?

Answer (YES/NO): NO